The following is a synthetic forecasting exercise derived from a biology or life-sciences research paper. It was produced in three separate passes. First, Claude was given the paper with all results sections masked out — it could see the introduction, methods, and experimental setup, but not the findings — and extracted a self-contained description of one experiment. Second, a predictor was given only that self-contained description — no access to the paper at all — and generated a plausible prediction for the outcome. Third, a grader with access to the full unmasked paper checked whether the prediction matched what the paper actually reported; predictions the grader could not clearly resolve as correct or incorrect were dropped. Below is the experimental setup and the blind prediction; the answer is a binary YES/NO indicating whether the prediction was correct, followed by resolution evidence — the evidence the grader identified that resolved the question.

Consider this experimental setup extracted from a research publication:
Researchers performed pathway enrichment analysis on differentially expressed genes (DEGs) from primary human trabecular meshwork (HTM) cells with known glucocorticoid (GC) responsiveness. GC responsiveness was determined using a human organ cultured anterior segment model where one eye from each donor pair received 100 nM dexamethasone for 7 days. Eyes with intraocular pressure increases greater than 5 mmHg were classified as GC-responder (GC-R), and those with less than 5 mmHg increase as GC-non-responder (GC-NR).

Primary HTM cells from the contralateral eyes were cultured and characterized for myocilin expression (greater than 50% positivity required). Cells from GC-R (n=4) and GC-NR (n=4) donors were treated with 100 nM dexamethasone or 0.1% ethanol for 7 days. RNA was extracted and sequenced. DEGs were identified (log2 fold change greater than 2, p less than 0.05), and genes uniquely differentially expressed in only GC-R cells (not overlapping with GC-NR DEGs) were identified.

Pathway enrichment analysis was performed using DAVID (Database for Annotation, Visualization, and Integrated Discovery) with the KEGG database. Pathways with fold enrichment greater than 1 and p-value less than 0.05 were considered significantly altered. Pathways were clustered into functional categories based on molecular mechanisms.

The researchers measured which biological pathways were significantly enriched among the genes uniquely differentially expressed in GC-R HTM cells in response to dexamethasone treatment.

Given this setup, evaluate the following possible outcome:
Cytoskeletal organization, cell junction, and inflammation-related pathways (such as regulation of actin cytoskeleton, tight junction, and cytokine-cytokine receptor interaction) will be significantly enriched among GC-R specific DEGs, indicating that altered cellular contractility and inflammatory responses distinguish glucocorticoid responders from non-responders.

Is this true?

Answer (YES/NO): NO